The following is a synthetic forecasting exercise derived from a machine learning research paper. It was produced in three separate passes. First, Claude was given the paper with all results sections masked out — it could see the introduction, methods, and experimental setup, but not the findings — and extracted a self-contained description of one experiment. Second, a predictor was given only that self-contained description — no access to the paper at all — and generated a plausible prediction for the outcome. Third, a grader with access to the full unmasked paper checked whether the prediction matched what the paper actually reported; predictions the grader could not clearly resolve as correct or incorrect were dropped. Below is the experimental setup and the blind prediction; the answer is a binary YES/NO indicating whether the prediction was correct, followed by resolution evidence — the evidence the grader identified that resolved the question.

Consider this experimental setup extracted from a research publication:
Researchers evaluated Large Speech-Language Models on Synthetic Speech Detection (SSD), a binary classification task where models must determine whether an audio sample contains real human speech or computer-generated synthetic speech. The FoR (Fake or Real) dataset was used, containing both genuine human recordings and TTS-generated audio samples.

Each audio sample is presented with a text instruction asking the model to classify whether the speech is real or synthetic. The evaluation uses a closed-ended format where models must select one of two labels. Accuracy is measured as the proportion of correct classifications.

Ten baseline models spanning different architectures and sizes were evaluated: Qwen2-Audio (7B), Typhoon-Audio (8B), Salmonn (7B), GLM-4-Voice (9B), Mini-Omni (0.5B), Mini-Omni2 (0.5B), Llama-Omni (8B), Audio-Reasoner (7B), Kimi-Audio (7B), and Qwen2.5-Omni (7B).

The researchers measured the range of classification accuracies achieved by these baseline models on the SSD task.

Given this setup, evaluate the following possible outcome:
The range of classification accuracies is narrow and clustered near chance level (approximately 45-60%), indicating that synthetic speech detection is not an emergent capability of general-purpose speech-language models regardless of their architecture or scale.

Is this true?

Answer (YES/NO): NO